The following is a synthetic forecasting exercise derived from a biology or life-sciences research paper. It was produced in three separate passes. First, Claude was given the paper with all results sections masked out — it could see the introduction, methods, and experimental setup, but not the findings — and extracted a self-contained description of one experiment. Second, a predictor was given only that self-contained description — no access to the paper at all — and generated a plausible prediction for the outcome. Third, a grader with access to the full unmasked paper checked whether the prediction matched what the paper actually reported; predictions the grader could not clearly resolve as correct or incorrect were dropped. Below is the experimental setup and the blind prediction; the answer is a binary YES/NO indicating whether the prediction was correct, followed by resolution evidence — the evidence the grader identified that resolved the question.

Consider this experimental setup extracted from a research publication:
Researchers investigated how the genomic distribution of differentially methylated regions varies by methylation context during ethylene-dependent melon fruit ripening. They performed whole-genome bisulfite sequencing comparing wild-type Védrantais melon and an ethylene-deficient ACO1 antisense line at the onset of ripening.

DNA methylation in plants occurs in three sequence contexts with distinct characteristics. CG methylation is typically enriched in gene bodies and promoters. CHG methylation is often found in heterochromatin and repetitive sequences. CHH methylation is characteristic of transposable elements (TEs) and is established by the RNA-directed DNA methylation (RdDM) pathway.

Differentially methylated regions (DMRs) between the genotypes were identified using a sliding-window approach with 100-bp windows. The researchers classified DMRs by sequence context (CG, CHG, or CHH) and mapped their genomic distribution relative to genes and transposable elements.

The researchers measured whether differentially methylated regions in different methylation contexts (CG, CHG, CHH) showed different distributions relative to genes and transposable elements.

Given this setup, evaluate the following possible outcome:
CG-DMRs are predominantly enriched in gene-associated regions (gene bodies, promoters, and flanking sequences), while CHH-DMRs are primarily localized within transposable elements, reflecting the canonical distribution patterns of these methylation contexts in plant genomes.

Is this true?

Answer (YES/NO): NO